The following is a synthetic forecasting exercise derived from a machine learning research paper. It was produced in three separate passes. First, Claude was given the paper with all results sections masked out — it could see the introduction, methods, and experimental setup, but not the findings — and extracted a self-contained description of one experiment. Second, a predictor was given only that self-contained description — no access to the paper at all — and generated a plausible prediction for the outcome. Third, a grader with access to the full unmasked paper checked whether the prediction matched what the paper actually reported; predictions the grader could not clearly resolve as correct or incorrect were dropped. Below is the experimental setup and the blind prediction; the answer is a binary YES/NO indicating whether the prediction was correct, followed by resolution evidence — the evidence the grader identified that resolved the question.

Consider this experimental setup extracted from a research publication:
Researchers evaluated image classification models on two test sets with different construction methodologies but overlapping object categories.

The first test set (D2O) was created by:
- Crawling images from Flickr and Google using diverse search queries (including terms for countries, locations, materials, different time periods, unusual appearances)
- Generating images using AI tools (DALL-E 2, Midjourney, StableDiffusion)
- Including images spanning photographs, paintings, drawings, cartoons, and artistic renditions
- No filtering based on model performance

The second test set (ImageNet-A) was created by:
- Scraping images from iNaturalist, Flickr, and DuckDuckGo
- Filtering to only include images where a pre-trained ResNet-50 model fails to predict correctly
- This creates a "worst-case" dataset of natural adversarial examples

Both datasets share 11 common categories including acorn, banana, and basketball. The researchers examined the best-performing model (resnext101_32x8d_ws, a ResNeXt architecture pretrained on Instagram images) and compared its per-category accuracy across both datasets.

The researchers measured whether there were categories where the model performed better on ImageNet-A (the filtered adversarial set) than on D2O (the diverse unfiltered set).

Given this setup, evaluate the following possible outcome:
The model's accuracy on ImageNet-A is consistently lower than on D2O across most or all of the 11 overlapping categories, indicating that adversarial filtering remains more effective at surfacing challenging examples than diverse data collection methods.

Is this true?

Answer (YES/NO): YES